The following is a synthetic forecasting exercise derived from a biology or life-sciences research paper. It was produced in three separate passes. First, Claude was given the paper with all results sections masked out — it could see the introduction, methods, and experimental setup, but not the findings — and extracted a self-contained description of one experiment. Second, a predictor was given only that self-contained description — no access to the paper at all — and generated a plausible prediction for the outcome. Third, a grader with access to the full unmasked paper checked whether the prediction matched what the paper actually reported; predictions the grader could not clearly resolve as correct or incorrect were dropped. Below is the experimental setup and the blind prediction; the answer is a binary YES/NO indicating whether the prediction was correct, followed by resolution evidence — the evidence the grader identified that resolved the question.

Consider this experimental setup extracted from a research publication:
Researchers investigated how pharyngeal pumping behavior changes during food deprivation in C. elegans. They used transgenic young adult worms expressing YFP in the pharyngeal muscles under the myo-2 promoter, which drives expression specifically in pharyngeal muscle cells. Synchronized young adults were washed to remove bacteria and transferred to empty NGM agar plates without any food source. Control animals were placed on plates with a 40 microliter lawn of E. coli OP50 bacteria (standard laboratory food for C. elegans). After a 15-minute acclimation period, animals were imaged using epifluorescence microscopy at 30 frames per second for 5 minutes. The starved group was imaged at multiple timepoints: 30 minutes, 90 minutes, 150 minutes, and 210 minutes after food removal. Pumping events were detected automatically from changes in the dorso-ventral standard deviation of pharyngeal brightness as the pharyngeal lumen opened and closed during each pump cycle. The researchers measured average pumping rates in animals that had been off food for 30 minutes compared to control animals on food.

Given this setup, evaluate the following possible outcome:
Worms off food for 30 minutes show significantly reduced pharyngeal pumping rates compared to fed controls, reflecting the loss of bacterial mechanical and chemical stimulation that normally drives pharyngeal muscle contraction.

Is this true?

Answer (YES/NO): YES